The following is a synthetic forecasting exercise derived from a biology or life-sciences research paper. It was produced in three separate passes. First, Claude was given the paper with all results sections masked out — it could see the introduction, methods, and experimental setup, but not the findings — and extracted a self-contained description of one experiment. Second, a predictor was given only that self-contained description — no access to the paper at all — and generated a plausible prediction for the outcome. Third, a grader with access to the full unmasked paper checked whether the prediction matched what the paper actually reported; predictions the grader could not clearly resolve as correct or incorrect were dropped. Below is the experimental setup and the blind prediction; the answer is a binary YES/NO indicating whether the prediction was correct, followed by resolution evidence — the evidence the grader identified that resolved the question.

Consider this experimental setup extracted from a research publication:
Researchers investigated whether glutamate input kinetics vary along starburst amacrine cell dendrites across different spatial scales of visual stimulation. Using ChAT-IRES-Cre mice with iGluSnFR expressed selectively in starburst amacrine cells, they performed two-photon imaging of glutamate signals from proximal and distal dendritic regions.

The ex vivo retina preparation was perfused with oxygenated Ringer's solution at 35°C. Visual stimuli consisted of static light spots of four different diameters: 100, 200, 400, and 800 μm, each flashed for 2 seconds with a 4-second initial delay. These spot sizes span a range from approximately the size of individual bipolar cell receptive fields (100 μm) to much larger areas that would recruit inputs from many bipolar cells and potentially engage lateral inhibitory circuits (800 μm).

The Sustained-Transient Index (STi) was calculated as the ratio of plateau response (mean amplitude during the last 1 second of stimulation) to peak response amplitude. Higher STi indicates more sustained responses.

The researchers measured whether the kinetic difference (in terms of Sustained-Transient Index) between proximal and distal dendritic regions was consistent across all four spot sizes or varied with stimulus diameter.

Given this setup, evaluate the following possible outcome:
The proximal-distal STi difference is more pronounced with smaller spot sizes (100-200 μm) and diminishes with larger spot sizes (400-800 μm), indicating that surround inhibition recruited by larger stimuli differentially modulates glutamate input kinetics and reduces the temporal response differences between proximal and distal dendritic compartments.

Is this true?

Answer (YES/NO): NO